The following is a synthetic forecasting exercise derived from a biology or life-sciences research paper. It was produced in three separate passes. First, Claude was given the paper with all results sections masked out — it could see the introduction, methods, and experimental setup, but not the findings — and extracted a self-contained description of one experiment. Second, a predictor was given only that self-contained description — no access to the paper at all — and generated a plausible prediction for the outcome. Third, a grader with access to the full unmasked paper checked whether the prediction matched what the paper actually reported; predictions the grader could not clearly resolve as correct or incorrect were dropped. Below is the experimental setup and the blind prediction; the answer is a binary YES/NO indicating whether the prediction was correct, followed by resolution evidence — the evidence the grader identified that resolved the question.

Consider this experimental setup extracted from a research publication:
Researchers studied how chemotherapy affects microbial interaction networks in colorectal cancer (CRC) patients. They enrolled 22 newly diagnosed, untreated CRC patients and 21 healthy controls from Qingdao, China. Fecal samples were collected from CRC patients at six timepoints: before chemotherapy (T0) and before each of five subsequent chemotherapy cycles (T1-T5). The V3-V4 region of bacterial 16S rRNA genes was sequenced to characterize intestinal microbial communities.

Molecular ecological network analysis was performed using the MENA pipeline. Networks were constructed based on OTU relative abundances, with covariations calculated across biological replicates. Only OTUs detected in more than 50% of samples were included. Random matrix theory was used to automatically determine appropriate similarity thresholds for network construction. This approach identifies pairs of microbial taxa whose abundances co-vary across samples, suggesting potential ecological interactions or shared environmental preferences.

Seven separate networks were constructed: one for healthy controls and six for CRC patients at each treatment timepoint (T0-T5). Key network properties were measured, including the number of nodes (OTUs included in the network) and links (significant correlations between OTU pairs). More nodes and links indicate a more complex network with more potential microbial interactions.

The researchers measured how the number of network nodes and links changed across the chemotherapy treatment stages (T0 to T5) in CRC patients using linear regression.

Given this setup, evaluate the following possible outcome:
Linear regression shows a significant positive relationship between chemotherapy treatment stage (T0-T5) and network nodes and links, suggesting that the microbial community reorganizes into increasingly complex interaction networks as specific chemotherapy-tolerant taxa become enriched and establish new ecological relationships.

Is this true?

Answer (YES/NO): NO